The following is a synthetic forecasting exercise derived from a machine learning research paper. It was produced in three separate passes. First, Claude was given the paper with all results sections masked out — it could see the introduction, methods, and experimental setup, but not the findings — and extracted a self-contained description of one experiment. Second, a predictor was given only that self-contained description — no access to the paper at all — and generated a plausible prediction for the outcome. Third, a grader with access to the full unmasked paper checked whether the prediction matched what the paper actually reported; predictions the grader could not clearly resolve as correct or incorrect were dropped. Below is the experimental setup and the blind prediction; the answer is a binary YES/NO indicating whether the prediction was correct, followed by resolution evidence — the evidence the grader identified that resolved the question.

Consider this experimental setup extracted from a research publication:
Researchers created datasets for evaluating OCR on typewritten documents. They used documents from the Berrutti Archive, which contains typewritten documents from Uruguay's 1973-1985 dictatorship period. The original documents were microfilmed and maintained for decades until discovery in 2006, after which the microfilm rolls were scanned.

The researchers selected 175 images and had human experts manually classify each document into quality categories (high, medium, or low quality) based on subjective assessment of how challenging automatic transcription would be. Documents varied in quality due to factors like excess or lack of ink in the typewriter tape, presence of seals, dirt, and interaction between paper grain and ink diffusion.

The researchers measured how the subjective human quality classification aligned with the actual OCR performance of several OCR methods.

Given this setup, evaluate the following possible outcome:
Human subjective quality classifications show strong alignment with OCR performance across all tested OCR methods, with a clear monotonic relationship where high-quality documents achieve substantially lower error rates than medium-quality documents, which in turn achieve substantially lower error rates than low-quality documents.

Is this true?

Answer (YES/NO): YES